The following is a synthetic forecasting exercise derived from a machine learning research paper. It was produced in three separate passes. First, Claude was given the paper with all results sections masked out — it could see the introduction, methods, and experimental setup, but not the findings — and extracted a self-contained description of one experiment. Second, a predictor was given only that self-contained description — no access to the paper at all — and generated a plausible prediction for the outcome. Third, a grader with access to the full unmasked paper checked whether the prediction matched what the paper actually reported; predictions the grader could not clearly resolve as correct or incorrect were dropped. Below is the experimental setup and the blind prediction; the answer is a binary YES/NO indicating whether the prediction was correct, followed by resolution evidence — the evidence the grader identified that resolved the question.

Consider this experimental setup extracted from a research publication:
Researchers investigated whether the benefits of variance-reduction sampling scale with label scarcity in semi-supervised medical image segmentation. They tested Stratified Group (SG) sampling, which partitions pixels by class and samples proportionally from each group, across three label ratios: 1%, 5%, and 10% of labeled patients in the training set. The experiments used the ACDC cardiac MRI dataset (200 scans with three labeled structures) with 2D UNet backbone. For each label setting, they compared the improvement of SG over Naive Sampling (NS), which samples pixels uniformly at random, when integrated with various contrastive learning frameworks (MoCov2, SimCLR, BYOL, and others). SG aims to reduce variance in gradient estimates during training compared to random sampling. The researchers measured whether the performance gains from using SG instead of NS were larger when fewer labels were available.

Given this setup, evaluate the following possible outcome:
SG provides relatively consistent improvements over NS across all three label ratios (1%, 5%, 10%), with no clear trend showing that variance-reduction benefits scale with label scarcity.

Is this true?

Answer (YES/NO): NO